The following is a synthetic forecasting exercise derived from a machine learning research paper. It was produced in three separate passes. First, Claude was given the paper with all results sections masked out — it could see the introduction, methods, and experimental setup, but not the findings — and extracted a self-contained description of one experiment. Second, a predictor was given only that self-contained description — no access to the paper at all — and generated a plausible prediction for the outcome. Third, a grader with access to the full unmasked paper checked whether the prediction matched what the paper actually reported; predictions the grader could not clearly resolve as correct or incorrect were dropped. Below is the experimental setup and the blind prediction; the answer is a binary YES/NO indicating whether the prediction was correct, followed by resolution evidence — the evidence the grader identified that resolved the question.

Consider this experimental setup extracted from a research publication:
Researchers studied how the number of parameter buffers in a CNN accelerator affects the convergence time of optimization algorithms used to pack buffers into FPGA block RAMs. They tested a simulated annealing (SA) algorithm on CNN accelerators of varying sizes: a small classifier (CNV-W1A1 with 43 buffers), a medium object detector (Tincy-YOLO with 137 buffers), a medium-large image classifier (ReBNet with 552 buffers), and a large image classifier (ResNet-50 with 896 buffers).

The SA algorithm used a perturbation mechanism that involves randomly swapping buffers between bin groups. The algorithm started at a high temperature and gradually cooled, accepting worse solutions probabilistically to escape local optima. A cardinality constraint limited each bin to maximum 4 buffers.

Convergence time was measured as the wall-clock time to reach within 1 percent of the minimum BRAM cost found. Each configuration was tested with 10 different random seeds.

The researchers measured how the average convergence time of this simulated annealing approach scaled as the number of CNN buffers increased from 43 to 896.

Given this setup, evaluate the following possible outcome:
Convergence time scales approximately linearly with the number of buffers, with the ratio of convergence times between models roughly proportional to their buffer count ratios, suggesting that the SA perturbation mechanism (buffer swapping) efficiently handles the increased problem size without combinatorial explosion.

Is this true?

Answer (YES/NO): NO